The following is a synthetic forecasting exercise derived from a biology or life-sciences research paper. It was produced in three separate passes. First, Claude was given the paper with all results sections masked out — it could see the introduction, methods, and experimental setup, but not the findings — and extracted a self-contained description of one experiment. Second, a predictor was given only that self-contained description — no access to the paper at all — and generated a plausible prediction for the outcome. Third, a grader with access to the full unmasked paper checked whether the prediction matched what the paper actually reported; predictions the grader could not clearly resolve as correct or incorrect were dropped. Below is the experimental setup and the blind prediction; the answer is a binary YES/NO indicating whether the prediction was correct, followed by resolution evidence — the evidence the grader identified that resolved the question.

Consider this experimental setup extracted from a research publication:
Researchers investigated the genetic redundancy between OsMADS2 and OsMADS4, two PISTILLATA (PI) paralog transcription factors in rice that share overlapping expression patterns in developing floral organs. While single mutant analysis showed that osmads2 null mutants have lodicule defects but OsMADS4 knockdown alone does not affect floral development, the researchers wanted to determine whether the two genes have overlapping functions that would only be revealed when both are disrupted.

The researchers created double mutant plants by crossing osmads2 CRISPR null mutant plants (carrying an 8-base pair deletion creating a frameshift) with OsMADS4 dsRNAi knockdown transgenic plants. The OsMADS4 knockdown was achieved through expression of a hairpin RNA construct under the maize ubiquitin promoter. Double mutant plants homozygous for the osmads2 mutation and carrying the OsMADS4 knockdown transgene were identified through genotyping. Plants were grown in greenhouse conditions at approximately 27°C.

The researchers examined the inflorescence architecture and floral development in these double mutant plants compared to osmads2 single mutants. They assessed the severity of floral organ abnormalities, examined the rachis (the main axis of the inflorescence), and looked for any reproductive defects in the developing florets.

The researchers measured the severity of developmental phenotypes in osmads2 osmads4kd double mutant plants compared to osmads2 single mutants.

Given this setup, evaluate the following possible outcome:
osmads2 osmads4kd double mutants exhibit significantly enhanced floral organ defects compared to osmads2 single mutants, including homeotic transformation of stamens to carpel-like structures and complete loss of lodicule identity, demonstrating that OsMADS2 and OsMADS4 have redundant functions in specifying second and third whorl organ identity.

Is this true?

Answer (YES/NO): YES